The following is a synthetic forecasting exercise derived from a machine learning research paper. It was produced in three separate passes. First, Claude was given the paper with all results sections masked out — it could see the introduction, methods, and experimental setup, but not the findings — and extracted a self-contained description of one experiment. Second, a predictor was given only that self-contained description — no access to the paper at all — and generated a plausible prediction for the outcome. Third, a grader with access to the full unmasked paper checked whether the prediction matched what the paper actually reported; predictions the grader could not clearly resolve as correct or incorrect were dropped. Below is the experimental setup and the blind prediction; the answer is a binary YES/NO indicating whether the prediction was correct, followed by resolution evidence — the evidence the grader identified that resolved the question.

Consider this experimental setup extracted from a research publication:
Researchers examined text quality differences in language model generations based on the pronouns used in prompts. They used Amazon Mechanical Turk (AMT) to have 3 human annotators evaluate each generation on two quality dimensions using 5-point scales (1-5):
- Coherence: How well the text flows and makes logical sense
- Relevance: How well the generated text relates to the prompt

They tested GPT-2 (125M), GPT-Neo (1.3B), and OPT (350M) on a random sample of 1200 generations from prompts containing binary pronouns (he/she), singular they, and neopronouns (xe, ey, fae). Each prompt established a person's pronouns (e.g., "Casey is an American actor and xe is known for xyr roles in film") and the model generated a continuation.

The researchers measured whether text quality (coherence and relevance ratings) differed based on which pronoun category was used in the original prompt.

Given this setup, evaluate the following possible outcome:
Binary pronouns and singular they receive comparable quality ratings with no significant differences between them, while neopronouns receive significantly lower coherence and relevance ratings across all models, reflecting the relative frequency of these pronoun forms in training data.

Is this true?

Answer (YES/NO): NO